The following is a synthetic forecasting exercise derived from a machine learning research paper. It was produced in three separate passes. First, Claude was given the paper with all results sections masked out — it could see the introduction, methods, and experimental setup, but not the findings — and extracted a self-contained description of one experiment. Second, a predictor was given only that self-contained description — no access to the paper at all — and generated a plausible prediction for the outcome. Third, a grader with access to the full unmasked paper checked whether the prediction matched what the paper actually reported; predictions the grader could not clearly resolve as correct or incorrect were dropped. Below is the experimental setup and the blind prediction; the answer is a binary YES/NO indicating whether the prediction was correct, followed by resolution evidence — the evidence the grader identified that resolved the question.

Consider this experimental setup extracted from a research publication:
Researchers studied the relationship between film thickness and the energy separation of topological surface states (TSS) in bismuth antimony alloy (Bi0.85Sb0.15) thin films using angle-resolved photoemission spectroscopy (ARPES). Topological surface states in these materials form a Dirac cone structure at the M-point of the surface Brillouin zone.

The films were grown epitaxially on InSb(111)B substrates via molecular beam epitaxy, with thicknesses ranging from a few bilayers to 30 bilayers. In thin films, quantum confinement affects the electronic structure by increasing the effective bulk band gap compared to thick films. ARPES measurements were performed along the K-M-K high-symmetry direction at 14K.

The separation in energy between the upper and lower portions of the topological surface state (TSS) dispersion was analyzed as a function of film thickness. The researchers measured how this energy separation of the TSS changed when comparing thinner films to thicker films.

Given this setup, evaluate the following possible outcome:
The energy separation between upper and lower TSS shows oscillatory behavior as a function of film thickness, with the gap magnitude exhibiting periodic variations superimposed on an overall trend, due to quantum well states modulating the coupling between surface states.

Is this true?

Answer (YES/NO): NO